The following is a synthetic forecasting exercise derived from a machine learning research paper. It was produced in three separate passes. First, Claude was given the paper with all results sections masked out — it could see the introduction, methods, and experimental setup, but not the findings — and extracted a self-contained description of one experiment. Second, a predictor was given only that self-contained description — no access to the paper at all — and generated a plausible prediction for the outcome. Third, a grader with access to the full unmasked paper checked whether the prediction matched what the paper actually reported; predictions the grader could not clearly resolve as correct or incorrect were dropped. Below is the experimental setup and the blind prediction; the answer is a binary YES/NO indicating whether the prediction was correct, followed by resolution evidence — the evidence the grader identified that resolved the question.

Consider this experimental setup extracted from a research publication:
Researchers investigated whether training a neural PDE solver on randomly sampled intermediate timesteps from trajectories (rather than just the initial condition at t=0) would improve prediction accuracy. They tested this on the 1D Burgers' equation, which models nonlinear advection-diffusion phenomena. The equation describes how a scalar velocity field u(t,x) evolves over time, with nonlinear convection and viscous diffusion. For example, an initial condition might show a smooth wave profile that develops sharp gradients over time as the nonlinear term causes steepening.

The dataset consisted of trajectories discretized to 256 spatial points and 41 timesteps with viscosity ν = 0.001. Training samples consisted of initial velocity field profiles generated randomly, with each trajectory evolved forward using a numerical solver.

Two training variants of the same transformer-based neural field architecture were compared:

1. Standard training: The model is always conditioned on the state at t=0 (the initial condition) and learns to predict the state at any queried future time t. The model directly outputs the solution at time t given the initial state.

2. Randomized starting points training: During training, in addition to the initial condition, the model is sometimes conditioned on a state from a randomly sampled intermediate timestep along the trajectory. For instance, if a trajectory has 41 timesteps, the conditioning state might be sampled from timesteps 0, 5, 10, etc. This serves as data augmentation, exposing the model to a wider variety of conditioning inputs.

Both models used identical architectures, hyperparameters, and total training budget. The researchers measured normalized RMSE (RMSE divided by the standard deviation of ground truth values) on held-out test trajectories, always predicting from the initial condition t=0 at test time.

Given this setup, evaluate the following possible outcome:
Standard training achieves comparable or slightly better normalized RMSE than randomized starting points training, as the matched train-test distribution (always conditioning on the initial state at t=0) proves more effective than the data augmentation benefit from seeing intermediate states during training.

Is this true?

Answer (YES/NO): NO